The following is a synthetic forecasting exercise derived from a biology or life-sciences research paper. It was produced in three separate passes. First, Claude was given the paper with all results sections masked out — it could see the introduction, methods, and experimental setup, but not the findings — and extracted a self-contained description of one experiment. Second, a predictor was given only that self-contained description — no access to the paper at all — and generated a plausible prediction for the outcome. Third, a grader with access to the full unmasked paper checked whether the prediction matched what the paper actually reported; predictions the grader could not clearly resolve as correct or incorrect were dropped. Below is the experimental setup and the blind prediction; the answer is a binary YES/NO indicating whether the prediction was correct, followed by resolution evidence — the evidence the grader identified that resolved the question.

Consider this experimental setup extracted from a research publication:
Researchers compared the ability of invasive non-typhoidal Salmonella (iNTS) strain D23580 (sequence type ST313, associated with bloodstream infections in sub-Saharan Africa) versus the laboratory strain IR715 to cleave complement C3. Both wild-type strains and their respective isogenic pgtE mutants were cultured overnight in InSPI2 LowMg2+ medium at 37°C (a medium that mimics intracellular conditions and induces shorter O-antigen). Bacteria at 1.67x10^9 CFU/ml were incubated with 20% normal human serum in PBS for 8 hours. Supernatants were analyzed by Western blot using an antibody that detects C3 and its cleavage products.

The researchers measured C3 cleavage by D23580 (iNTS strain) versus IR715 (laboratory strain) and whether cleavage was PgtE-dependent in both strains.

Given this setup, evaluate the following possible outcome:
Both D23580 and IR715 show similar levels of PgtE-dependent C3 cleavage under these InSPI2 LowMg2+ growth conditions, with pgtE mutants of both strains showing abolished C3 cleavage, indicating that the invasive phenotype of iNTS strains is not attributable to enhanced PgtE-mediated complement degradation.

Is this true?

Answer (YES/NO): YES